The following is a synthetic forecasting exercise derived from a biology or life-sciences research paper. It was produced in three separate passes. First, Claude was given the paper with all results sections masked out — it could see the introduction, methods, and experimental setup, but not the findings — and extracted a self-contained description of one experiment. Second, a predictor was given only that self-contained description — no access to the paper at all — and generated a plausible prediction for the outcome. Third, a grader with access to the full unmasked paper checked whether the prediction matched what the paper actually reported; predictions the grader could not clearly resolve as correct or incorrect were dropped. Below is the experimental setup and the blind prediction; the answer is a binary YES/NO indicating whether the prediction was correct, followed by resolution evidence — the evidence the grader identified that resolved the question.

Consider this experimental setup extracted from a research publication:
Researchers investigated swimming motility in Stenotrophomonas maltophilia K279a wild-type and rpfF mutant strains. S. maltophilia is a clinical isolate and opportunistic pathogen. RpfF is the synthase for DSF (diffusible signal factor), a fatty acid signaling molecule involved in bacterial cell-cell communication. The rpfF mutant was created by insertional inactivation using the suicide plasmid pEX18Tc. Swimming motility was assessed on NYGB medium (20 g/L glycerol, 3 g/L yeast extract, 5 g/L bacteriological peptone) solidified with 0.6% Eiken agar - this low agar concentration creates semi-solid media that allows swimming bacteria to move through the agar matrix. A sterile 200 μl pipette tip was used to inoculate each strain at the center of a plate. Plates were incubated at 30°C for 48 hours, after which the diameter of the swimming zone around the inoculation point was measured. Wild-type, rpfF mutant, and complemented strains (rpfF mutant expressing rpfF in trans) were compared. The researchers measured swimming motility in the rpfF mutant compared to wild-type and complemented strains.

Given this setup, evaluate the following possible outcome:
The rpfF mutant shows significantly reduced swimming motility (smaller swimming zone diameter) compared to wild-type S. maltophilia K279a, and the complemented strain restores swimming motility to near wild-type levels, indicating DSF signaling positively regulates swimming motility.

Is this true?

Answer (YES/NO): YES